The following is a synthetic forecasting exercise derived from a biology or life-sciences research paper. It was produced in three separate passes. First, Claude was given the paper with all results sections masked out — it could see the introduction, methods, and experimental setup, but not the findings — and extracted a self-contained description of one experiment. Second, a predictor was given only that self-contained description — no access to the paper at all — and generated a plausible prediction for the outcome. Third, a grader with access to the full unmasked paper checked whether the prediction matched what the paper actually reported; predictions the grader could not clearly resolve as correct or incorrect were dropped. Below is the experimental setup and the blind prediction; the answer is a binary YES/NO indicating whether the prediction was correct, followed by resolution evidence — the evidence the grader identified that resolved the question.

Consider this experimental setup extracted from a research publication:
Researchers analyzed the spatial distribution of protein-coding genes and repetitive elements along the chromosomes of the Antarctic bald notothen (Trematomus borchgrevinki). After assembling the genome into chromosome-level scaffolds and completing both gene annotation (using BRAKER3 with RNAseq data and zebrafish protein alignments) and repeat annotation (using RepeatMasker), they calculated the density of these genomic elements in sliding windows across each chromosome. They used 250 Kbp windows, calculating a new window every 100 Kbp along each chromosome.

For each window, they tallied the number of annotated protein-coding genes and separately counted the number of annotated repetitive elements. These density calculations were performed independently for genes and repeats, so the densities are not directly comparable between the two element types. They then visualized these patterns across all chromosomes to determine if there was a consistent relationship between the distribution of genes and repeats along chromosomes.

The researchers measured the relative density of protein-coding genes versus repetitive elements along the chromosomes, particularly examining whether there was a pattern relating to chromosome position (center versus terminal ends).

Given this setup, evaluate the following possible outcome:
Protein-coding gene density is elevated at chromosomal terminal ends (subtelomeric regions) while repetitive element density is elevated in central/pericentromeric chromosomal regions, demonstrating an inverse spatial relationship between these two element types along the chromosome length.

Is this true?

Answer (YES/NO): NO